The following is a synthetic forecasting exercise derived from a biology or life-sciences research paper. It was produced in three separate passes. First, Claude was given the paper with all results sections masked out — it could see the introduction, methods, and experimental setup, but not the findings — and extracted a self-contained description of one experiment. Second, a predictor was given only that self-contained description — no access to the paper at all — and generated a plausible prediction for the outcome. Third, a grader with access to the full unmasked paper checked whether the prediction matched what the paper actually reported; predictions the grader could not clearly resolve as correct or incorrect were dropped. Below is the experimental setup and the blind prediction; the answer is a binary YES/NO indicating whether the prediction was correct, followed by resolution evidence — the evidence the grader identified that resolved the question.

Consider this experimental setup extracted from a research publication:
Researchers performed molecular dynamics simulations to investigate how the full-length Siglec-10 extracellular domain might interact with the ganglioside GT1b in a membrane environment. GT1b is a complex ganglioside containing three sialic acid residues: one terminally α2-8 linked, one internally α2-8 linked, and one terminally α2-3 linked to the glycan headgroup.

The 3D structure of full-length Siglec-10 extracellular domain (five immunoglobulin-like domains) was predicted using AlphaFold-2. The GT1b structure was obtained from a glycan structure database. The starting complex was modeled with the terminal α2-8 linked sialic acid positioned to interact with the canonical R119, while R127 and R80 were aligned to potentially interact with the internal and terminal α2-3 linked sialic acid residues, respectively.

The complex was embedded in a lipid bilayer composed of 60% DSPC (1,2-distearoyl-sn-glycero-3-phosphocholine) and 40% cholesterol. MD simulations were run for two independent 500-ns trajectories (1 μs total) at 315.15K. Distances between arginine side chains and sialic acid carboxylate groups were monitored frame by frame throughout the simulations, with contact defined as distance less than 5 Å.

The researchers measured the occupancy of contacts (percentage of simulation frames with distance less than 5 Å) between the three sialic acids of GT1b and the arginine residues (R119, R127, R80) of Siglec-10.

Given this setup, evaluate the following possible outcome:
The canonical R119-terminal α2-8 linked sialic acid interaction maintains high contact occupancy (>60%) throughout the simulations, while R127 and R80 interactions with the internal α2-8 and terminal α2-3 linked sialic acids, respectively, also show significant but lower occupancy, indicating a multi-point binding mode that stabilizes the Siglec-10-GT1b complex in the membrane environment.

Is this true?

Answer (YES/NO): NO